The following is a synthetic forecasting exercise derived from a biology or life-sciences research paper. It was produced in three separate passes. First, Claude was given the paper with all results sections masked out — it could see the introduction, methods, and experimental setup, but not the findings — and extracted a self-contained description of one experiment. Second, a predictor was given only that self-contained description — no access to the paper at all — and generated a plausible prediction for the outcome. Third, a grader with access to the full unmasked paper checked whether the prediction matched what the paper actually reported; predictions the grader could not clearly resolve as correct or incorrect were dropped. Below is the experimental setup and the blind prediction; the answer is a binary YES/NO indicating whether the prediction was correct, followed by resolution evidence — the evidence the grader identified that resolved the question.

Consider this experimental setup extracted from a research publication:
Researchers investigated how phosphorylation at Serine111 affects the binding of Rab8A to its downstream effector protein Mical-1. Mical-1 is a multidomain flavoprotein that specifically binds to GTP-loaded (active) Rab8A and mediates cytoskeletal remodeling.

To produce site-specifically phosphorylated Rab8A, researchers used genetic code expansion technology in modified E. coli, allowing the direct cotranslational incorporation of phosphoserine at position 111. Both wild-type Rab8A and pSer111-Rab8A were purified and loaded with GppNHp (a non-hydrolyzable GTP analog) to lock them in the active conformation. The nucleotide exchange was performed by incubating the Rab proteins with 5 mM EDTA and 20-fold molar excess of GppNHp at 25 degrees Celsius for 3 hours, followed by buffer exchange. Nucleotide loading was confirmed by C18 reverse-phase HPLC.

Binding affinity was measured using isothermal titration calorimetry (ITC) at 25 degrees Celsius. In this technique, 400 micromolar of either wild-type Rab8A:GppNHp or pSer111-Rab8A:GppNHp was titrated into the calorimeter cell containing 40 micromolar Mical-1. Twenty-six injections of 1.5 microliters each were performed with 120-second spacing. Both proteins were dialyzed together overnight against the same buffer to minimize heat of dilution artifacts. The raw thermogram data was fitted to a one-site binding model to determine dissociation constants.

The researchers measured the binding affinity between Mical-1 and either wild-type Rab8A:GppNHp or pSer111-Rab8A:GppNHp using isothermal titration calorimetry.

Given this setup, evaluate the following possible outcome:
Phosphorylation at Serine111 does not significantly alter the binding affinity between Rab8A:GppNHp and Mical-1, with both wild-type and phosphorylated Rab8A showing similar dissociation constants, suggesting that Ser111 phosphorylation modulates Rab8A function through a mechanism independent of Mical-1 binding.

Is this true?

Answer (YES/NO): YES